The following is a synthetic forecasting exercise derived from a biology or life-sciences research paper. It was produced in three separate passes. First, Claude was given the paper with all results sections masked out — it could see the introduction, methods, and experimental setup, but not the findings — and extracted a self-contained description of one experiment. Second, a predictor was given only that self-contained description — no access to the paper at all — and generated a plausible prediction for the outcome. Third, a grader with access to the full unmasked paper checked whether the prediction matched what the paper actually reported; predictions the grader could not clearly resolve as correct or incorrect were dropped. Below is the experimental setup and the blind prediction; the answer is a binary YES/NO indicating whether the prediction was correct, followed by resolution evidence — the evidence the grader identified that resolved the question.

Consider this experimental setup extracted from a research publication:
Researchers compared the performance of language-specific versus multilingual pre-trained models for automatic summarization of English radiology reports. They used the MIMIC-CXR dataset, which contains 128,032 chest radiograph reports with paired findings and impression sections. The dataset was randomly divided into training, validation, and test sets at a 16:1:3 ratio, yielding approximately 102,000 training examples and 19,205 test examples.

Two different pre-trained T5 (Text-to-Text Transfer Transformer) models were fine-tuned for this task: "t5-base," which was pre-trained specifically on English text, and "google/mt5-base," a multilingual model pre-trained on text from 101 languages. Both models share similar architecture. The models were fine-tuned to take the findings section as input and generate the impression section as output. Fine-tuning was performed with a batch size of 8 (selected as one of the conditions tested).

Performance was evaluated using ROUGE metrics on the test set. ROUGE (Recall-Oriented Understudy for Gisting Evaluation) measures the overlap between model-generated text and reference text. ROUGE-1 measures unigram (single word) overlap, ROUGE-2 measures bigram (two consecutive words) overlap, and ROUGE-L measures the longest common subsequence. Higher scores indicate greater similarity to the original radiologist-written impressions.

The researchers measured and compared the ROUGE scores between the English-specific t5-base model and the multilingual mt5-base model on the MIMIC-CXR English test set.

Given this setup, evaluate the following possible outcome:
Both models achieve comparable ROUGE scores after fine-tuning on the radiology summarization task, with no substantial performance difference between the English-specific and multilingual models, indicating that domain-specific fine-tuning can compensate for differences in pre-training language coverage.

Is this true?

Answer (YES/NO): NO